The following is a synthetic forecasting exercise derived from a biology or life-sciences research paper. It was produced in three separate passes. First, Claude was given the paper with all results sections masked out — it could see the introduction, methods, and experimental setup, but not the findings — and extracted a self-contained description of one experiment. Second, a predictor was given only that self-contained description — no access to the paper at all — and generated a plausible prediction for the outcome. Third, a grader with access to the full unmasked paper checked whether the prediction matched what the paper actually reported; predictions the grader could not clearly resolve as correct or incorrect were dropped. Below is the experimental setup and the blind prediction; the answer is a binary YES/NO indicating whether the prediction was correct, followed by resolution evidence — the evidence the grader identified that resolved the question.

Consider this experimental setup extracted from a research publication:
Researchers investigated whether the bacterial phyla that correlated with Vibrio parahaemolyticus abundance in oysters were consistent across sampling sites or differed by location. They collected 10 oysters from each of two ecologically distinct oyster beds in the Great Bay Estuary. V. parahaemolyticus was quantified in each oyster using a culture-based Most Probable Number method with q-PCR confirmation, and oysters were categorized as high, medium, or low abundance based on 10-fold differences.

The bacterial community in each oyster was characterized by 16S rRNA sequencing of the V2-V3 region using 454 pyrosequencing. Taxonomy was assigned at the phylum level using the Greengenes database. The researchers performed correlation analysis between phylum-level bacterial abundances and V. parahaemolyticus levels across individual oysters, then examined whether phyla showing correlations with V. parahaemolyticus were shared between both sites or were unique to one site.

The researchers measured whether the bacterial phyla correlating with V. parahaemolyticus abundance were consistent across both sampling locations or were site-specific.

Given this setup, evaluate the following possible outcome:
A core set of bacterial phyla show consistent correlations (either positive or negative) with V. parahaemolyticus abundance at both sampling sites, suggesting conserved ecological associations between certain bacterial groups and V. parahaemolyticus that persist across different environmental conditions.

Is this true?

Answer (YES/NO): NO